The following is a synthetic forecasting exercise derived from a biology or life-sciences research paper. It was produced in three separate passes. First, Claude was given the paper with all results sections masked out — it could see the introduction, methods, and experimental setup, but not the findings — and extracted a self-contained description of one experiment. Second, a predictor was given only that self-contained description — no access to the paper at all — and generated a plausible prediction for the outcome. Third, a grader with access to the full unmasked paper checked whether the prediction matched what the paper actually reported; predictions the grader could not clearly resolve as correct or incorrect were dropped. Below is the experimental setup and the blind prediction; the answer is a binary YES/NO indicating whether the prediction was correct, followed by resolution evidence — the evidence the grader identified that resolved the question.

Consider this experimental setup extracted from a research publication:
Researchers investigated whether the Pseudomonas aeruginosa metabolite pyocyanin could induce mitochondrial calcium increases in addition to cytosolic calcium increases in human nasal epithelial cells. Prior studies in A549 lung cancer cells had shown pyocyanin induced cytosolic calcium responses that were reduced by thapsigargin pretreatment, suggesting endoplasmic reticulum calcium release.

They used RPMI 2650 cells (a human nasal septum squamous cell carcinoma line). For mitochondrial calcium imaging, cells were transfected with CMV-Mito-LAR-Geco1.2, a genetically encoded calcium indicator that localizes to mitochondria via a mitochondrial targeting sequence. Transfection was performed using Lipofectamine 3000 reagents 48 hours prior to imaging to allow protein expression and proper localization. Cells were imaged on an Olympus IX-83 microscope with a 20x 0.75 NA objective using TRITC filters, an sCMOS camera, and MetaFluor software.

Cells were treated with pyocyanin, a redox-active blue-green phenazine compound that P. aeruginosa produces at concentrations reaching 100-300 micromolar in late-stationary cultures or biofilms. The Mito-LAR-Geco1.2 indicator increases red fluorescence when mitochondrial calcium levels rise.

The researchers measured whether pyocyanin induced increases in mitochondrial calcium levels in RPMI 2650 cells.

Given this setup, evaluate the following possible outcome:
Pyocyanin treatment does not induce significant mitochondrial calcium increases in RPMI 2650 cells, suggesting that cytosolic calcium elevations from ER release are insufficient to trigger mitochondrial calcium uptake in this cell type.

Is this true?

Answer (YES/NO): NO